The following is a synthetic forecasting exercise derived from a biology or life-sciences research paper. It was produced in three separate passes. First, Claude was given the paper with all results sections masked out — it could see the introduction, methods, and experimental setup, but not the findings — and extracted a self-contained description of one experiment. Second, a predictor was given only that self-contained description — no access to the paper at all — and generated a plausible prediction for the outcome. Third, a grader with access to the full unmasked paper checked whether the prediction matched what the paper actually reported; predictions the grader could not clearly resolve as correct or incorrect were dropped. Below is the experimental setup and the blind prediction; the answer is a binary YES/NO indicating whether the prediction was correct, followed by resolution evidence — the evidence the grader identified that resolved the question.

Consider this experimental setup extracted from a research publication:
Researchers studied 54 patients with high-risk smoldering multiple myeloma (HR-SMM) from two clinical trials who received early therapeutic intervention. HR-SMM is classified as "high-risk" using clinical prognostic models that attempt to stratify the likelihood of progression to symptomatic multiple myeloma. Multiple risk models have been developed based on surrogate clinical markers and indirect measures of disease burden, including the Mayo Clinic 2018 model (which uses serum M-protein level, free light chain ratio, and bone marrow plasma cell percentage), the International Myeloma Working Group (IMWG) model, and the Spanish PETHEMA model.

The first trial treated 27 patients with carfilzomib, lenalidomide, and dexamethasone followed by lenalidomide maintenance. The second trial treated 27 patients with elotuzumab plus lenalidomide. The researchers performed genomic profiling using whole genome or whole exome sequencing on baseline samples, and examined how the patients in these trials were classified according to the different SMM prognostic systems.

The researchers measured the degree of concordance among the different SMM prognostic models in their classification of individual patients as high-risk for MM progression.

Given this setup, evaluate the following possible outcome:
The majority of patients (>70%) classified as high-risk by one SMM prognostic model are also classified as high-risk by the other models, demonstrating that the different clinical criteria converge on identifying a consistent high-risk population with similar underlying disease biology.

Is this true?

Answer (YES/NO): NO